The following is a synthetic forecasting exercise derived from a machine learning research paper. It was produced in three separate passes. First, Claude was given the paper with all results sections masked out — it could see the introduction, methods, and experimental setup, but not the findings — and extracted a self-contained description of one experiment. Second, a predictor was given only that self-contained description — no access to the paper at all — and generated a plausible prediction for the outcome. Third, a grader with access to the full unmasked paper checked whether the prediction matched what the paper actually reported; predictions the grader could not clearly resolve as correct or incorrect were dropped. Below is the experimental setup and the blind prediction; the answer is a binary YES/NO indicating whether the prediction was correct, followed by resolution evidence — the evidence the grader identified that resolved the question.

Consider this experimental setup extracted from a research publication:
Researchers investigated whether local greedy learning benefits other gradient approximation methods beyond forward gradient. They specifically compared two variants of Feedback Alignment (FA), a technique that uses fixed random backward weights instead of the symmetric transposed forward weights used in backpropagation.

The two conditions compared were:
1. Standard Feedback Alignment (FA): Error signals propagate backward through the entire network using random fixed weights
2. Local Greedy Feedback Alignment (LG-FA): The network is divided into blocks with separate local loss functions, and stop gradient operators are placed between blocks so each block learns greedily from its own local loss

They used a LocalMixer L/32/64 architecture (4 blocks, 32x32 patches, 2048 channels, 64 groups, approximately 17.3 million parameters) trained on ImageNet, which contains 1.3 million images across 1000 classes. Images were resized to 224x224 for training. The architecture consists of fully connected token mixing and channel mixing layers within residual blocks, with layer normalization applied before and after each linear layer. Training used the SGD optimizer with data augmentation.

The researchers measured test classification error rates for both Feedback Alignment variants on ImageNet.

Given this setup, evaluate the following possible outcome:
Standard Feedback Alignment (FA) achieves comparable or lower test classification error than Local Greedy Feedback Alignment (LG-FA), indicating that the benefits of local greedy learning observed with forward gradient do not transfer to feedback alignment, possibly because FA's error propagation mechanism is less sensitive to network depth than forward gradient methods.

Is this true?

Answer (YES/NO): NO